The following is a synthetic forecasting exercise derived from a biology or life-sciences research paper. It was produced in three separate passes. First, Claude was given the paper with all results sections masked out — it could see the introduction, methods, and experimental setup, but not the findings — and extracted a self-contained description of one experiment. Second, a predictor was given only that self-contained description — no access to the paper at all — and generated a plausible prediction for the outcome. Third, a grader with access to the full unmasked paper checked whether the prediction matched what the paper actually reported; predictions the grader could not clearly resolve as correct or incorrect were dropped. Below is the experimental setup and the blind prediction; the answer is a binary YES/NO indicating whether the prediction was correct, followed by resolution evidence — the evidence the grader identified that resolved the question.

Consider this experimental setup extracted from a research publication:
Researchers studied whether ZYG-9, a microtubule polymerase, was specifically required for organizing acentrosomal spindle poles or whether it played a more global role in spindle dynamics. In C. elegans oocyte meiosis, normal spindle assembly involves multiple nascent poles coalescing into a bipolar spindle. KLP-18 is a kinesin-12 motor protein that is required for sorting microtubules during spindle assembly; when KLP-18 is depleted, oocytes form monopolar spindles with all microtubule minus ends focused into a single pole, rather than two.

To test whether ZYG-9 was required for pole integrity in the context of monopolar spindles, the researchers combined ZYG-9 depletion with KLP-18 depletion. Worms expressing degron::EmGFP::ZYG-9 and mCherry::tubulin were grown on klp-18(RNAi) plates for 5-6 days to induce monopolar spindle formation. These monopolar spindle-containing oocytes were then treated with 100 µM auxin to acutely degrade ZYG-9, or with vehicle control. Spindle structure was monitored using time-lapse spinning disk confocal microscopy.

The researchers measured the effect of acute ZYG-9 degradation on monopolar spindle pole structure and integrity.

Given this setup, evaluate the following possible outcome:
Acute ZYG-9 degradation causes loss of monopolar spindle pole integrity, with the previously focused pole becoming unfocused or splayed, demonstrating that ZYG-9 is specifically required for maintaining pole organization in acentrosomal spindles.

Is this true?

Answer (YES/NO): NO